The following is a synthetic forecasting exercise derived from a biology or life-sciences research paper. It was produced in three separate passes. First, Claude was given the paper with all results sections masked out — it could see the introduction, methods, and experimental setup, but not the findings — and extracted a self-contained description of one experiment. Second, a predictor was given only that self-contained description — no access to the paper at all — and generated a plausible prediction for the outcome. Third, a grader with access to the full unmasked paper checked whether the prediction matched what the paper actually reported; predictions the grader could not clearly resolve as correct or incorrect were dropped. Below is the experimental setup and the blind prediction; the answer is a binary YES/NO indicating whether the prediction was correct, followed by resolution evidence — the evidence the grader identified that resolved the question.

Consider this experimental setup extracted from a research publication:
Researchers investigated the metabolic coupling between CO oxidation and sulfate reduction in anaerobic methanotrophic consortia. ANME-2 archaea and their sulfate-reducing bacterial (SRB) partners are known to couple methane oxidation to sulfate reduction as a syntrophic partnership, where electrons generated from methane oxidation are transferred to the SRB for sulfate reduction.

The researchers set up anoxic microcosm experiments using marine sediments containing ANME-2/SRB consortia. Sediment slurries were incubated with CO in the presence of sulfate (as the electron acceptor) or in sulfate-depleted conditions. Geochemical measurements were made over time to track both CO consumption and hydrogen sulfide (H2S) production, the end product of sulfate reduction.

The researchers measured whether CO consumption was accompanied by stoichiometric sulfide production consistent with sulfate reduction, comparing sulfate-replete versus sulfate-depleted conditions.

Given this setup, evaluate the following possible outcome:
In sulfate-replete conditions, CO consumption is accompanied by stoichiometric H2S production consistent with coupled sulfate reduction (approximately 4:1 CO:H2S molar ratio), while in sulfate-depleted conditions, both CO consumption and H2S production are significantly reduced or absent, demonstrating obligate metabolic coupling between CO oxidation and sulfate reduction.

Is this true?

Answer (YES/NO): NO